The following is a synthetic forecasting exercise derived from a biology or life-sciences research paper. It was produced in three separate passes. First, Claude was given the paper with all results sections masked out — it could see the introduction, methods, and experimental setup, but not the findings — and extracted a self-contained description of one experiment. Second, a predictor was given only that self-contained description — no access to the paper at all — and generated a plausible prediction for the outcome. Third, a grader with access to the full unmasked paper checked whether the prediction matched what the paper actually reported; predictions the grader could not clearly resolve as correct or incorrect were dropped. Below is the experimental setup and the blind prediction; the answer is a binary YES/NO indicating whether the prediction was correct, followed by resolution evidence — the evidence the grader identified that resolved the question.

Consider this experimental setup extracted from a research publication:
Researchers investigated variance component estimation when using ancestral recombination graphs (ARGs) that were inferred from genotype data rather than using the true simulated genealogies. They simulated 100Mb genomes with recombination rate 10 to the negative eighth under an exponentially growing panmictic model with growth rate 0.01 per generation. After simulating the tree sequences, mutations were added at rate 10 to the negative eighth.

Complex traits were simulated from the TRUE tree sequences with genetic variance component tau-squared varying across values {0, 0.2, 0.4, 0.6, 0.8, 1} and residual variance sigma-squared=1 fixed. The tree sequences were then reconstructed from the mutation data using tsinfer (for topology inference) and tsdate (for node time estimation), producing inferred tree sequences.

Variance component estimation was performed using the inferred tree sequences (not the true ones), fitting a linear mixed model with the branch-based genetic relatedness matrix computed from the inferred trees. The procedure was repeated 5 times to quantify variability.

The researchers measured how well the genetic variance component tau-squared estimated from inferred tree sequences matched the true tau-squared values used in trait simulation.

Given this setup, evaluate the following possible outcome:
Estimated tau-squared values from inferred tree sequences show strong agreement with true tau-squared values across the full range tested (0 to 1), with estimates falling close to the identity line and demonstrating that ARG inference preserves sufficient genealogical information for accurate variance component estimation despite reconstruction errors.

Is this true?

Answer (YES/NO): YES